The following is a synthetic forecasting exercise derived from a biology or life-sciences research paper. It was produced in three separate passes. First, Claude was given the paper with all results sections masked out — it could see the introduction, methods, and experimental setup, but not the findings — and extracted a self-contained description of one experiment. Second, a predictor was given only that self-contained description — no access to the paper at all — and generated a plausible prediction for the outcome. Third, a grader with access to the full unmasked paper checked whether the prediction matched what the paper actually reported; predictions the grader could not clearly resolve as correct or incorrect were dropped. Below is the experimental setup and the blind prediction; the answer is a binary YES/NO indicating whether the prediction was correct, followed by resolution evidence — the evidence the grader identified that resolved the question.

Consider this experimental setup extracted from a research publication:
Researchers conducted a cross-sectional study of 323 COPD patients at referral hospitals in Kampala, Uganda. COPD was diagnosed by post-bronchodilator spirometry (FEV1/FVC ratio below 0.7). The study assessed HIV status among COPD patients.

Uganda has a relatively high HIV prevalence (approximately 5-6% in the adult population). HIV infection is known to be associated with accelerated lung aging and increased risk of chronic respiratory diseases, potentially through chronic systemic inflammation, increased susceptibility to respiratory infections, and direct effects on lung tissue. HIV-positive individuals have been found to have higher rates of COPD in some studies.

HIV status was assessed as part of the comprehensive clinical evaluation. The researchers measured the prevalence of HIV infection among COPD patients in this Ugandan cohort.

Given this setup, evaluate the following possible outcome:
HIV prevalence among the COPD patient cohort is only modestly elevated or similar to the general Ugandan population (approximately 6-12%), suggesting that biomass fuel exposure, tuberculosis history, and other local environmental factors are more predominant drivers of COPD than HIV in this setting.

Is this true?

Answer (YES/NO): NO